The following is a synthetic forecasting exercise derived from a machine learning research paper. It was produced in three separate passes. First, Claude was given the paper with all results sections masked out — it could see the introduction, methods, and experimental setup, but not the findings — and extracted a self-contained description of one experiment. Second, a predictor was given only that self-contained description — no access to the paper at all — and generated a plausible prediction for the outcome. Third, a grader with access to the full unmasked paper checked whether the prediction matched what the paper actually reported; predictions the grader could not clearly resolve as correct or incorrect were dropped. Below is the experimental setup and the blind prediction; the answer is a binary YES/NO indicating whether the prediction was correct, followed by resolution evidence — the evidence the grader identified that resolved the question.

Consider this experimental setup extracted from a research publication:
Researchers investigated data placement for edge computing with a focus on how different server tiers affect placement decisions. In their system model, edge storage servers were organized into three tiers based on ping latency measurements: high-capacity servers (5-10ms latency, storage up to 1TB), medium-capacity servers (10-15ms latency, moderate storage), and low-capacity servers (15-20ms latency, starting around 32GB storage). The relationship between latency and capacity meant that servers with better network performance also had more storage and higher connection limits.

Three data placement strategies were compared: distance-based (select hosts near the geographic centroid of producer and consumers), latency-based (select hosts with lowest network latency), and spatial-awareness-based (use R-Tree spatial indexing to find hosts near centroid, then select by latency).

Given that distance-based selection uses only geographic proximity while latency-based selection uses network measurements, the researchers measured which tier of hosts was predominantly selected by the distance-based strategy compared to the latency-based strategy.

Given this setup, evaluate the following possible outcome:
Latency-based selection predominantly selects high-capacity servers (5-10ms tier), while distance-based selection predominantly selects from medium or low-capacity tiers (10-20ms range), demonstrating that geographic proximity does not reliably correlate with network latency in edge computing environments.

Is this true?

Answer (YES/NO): YES